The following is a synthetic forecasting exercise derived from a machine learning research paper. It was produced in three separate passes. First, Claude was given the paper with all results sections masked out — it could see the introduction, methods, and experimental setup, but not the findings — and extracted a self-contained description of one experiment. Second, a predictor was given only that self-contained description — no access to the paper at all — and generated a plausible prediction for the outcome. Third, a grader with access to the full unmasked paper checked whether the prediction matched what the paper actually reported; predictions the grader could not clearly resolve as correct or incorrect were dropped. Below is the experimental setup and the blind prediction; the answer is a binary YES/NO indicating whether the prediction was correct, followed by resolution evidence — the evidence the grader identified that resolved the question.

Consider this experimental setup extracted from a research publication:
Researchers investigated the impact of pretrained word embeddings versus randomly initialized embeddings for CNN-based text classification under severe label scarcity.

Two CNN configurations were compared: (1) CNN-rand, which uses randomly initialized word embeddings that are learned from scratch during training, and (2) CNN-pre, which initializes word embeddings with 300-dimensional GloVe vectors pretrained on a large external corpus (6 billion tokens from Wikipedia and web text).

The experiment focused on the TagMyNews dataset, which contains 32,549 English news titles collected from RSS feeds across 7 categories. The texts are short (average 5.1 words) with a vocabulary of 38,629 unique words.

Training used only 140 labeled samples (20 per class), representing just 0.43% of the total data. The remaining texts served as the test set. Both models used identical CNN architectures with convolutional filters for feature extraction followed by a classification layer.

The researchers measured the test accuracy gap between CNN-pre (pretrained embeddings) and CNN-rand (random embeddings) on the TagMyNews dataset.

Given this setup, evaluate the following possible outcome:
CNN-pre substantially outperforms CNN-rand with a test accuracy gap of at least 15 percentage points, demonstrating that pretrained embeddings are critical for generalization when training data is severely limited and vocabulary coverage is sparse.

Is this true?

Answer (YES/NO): YES